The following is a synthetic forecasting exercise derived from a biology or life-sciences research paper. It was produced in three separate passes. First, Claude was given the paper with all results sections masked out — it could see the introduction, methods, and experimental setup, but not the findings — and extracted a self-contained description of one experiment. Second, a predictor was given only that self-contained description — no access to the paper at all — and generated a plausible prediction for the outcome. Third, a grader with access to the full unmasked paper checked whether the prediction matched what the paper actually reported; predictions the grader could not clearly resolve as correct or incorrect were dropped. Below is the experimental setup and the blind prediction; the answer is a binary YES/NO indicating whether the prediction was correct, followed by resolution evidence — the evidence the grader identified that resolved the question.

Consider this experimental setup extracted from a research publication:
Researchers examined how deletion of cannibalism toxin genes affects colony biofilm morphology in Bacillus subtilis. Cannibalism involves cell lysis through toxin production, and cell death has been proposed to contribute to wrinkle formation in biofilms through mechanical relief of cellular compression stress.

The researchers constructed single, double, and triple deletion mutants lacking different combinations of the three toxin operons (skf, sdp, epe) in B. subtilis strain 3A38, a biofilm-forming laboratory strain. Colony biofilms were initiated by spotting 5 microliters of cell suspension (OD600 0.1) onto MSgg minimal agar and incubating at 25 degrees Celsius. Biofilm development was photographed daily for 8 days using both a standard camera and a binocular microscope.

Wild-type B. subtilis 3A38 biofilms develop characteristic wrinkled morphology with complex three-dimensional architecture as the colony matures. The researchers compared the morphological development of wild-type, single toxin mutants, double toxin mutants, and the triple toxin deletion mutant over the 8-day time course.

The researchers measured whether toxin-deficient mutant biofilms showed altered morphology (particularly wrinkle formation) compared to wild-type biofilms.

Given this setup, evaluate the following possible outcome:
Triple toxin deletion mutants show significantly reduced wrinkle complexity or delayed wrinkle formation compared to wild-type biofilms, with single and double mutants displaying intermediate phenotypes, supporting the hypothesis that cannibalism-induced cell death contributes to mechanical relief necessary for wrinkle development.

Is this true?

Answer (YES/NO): NO